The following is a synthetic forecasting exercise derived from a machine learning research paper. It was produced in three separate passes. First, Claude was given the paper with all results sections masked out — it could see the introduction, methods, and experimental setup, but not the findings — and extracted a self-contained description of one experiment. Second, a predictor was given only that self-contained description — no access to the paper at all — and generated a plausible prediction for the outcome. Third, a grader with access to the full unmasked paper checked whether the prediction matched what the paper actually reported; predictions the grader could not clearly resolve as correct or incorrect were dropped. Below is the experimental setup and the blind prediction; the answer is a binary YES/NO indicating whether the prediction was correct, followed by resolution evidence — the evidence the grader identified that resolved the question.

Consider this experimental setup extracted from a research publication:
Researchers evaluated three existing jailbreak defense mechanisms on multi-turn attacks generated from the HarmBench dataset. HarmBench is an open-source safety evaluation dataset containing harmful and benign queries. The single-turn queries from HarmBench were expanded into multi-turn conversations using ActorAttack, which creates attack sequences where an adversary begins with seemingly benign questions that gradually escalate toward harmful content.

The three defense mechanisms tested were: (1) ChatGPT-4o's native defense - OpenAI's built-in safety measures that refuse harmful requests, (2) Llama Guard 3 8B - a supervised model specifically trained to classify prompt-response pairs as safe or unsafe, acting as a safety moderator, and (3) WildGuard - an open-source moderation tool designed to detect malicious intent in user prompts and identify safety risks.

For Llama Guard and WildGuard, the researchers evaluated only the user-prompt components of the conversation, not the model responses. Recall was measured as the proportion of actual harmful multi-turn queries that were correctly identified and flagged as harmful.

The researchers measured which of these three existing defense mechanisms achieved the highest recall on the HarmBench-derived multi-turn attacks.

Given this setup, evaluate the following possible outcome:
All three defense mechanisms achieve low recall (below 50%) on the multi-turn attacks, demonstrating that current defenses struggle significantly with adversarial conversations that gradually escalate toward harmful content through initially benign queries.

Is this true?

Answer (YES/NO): YES